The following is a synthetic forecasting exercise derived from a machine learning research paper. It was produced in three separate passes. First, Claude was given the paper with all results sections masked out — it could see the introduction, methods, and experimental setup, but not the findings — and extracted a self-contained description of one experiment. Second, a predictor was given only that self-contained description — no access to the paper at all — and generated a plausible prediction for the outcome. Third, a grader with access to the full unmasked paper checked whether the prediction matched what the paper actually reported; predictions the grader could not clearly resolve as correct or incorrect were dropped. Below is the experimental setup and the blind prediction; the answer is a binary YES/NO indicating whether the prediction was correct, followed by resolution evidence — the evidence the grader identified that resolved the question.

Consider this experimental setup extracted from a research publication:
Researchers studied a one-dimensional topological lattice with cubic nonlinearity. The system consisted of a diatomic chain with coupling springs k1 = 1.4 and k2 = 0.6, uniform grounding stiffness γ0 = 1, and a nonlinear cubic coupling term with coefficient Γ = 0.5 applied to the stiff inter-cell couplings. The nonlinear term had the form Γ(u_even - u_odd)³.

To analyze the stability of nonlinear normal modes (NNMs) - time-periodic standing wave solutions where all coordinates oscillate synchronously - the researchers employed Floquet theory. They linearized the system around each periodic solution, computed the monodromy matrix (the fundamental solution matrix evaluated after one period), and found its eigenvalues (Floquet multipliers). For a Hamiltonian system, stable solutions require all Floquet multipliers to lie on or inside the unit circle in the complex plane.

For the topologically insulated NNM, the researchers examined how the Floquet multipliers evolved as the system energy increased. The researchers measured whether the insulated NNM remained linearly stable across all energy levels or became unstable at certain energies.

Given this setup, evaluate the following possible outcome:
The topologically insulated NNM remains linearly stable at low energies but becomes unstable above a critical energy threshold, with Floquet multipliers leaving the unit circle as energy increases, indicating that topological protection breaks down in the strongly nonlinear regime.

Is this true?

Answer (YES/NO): NO